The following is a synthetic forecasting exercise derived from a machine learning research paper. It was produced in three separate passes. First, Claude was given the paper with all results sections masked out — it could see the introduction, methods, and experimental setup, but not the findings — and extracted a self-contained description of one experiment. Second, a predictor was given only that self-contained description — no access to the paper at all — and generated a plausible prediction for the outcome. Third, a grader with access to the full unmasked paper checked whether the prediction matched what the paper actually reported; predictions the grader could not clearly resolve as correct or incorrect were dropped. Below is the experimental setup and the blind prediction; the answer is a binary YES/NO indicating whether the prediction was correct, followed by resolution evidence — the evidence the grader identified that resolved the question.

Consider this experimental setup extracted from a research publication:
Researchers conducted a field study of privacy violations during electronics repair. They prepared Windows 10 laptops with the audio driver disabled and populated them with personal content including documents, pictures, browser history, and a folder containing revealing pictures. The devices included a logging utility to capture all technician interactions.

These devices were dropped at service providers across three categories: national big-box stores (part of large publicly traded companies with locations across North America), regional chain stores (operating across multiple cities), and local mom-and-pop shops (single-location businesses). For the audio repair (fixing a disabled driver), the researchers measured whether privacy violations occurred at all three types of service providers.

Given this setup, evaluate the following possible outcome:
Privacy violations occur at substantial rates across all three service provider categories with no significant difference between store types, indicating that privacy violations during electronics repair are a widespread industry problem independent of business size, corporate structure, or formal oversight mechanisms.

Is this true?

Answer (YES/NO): NO